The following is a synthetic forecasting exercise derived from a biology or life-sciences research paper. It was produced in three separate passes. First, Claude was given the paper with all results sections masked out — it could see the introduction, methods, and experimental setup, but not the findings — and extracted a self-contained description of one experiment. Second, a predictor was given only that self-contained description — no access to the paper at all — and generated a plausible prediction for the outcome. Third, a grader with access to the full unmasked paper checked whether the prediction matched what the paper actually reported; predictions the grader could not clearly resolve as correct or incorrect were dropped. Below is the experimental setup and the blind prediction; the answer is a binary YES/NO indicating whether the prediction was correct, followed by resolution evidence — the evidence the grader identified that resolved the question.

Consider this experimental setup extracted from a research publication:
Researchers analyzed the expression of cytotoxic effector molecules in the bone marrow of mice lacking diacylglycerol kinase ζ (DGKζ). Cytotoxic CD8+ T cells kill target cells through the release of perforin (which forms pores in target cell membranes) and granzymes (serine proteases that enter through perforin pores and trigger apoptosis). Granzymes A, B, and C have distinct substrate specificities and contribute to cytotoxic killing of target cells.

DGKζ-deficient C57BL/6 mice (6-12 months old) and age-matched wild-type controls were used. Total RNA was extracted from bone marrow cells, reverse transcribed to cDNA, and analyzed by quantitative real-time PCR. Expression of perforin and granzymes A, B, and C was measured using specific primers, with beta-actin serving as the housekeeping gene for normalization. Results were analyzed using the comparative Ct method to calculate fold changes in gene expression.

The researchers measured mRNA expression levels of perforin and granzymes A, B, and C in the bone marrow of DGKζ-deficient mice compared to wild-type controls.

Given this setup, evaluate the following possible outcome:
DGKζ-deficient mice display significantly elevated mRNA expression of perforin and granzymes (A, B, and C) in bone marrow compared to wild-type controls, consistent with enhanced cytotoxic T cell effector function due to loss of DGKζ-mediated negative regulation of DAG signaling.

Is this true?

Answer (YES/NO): NO